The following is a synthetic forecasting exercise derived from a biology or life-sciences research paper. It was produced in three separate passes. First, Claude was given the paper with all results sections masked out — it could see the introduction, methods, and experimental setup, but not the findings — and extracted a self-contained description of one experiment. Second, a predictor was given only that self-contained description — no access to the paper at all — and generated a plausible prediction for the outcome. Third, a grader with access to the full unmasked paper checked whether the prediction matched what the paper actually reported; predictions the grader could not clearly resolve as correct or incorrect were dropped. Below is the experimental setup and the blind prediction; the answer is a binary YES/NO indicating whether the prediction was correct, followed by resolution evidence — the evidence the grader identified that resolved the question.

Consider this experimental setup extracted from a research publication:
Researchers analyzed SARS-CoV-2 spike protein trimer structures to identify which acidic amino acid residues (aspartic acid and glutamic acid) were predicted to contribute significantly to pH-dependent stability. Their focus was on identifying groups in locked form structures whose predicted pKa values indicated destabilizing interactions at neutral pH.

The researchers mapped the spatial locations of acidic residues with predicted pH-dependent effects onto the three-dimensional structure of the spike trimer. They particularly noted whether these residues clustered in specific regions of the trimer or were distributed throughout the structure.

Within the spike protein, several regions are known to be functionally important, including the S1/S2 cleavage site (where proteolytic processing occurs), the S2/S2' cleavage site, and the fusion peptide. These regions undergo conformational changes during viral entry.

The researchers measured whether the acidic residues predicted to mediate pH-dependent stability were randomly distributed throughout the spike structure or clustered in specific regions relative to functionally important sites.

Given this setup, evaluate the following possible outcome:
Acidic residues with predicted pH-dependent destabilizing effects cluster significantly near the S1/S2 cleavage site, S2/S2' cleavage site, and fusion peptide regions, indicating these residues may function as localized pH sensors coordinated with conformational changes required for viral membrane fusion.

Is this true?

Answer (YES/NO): YES